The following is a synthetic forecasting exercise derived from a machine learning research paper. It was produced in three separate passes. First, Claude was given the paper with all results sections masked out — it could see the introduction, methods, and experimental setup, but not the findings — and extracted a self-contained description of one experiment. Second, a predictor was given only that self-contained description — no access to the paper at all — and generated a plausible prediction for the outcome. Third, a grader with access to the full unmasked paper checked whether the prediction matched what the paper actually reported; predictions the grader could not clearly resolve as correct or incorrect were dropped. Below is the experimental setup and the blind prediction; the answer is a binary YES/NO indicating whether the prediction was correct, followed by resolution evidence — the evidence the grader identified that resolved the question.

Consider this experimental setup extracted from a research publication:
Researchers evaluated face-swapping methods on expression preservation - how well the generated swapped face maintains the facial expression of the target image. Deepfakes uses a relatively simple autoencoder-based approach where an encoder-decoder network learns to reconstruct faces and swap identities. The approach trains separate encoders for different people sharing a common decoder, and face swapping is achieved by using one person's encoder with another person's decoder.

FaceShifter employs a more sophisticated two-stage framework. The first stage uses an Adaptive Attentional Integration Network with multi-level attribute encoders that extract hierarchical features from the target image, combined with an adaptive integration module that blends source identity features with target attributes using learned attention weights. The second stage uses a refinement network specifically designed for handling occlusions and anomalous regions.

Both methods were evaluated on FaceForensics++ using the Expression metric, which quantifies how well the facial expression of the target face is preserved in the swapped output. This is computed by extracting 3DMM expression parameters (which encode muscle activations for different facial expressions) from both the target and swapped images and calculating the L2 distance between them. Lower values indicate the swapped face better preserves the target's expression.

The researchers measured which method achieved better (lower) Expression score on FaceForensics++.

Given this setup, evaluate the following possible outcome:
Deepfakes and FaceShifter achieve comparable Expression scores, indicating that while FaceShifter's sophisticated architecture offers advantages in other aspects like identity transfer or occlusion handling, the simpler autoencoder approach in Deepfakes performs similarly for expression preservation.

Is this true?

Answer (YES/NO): NO